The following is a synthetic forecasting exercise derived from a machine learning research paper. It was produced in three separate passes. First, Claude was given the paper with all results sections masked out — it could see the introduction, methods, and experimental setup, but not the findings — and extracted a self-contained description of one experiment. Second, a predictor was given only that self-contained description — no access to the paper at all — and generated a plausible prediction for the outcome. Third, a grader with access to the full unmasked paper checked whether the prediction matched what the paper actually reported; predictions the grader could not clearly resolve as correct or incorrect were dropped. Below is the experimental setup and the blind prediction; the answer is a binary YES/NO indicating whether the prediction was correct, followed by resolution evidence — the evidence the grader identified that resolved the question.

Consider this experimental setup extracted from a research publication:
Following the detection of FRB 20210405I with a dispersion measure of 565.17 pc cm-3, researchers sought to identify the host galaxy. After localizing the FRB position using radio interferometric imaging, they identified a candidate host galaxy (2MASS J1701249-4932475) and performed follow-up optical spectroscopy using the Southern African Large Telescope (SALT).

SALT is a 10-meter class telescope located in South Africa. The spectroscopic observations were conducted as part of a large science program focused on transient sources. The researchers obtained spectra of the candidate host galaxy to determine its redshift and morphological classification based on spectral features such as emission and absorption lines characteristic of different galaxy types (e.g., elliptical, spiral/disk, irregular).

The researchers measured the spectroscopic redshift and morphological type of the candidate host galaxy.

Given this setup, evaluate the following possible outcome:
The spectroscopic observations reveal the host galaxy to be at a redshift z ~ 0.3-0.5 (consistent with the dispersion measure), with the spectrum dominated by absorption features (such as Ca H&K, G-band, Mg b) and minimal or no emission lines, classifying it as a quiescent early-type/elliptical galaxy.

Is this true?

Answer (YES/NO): NO